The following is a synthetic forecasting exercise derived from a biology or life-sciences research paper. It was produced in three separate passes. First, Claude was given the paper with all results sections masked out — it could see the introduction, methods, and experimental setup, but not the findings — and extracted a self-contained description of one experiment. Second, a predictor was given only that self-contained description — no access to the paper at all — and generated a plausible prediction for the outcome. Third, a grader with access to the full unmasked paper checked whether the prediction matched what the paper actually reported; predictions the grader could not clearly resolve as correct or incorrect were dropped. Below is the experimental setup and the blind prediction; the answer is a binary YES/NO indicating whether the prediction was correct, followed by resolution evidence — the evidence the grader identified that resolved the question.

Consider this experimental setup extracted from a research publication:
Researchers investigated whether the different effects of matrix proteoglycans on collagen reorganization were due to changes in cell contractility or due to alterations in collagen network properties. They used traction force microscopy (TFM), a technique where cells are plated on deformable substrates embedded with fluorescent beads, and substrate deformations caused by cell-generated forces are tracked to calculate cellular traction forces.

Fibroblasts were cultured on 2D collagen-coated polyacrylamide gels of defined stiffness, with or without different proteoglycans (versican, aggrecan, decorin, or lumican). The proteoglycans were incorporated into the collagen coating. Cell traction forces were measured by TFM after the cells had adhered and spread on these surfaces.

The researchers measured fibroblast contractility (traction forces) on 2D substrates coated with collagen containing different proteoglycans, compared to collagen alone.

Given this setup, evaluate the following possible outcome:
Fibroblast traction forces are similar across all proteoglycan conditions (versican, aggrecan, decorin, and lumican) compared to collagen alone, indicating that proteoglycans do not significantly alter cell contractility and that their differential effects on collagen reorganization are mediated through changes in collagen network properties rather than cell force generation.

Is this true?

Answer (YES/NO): YES